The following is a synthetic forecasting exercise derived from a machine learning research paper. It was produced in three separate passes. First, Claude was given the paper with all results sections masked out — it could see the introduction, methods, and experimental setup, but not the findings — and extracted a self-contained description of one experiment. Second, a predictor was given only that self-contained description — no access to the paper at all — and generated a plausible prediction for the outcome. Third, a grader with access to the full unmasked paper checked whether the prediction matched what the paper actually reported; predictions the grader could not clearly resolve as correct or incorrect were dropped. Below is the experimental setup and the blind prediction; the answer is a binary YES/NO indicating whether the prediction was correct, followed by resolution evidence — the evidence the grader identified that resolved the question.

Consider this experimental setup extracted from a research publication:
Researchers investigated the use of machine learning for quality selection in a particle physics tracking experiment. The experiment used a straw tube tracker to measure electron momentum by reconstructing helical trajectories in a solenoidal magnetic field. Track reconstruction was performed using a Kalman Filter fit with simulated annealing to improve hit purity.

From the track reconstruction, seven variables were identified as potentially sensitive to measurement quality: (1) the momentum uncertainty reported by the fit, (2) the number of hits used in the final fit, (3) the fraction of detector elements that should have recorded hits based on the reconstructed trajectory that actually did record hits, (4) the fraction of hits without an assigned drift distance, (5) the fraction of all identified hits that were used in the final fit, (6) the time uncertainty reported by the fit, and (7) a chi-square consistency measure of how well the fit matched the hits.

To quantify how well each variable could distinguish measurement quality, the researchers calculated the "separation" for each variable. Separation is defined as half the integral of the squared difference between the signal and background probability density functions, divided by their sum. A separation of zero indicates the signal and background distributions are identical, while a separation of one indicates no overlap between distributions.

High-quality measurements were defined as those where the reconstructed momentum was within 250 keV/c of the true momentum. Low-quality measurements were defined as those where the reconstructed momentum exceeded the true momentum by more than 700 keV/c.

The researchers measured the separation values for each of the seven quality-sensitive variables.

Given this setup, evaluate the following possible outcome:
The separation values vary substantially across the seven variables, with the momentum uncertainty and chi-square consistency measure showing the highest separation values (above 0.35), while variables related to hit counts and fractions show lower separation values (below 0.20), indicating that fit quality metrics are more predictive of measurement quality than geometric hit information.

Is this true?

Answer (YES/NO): NO